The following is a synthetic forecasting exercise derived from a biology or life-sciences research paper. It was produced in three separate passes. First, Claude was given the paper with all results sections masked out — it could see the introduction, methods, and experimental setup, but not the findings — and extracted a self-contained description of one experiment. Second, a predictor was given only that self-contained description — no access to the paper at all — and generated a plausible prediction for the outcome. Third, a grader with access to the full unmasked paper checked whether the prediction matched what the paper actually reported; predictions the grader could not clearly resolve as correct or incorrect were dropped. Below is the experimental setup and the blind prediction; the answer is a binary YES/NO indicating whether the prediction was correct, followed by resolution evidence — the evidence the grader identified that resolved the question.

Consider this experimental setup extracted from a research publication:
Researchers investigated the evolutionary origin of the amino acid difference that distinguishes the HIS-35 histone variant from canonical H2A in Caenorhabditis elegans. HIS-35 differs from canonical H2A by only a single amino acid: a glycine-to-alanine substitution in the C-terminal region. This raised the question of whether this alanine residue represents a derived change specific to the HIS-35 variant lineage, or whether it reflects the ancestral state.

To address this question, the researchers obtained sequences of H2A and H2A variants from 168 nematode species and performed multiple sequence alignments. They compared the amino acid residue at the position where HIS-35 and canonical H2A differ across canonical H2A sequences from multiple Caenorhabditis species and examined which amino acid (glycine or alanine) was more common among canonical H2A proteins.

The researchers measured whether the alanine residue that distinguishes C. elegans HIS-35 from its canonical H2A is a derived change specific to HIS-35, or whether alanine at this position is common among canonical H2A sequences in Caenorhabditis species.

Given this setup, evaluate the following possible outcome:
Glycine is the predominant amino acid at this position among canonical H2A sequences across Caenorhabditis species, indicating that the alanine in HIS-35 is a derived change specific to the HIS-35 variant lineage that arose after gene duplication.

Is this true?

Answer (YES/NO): NO